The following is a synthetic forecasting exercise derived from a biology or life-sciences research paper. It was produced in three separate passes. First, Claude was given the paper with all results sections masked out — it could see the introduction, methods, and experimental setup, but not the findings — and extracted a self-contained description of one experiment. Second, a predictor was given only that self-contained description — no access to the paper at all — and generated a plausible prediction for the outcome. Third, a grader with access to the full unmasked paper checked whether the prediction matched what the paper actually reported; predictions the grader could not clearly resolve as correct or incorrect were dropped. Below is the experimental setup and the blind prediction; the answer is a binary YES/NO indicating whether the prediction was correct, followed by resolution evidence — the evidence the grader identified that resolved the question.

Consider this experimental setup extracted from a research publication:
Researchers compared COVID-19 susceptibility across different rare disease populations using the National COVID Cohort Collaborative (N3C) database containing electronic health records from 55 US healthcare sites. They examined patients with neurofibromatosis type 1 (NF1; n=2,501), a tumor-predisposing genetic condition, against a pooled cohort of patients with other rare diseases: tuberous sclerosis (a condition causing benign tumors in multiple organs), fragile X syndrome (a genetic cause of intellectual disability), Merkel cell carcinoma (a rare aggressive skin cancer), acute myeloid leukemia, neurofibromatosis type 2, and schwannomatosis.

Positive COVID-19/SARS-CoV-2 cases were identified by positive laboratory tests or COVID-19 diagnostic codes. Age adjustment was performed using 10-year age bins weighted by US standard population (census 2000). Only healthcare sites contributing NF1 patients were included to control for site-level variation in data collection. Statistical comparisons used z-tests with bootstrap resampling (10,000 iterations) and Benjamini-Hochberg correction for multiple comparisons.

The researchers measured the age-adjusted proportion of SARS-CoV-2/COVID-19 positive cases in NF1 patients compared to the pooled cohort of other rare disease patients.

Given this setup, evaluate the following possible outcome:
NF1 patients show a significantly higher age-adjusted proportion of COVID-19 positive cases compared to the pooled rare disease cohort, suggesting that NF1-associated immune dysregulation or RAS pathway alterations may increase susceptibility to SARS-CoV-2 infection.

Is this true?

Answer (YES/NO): NO